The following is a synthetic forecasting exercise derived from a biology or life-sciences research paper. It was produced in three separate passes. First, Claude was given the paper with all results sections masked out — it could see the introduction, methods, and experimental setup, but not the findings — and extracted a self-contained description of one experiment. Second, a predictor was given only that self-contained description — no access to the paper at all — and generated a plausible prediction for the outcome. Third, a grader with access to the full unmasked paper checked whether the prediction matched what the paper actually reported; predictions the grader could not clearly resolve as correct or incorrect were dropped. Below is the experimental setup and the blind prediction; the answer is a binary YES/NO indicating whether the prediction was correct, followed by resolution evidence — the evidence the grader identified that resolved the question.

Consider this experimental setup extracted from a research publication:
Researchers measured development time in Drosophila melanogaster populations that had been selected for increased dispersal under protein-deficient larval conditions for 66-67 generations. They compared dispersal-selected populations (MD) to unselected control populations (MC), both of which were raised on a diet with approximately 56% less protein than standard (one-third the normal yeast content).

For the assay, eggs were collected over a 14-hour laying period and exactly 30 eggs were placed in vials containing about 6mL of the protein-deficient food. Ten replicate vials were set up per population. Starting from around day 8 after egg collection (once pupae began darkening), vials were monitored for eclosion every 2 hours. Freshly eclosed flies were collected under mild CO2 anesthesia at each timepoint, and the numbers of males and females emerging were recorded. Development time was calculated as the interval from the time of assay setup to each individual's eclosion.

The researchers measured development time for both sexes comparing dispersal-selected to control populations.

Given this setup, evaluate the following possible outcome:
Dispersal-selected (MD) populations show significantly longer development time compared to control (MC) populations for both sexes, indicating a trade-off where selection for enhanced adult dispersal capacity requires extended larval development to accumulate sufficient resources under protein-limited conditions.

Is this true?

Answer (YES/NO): NO